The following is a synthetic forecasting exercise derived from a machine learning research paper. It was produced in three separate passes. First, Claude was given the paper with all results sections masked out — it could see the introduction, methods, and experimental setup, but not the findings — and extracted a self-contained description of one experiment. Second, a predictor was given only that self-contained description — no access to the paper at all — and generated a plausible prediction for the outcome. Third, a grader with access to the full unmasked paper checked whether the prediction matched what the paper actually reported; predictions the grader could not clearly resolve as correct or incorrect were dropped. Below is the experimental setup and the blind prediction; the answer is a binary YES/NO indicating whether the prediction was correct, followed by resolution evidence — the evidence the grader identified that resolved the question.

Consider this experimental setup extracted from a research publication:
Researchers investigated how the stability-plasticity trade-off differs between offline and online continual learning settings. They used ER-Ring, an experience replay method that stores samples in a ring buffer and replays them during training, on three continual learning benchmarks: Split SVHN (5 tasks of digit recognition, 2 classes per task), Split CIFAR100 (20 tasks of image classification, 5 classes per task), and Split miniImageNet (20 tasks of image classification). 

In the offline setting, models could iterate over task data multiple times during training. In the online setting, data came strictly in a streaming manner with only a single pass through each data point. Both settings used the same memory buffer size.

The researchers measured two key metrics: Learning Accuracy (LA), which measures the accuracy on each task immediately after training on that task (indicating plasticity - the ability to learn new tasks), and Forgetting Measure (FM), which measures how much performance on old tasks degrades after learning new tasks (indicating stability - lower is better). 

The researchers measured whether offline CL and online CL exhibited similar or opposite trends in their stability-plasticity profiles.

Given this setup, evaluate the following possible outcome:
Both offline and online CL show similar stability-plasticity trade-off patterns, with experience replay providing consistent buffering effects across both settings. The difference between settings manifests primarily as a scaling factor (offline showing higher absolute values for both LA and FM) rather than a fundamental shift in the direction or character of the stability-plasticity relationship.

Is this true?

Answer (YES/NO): NO